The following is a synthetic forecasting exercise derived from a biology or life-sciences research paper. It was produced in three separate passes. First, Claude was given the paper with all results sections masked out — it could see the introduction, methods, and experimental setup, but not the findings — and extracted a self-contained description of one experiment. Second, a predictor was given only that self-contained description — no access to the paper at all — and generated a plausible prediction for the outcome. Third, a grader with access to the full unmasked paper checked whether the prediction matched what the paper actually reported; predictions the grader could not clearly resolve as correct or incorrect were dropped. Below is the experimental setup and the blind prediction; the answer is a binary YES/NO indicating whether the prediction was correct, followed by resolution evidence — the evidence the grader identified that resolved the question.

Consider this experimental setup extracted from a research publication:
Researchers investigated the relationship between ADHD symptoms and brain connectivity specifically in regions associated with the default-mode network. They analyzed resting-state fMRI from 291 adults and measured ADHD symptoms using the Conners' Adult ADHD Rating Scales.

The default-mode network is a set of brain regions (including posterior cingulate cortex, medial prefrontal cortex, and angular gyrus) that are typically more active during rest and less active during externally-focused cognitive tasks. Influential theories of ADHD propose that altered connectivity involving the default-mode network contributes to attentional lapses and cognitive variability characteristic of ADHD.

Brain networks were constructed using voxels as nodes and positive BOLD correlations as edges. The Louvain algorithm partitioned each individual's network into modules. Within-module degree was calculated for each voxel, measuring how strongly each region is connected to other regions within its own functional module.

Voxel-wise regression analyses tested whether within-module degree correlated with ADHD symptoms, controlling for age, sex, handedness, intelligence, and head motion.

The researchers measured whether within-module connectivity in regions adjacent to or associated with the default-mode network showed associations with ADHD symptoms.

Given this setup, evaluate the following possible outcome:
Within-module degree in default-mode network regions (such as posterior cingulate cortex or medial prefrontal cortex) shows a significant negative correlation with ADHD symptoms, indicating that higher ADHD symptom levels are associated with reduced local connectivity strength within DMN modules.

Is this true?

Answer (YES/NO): YES